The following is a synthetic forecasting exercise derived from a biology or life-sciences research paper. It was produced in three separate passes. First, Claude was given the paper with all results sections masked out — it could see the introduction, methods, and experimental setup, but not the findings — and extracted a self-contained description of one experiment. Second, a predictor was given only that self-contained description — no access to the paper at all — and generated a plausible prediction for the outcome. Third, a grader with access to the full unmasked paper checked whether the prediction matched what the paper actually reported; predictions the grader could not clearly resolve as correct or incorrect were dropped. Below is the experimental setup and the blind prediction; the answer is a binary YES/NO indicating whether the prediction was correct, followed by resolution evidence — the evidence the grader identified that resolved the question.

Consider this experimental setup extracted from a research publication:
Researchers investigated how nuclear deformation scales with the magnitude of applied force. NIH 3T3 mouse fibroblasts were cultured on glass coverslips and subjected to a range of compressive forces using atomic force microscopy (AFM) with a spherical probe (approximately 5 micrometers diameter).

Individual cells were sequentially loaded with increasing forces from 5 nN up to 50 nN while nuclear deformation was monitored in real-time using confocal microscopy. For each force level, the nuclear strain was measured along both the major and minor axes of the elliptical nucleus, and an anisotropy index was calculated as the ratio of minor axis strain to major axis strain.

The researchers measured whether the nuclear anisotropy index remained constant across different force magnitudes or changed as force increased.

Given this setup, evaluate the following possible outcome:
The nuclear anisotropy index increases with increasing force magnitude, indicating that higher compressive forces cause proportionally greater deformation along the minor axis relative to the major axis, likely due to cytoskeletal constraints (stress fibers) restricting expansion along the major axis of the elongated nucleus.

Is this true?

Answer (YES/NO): NO